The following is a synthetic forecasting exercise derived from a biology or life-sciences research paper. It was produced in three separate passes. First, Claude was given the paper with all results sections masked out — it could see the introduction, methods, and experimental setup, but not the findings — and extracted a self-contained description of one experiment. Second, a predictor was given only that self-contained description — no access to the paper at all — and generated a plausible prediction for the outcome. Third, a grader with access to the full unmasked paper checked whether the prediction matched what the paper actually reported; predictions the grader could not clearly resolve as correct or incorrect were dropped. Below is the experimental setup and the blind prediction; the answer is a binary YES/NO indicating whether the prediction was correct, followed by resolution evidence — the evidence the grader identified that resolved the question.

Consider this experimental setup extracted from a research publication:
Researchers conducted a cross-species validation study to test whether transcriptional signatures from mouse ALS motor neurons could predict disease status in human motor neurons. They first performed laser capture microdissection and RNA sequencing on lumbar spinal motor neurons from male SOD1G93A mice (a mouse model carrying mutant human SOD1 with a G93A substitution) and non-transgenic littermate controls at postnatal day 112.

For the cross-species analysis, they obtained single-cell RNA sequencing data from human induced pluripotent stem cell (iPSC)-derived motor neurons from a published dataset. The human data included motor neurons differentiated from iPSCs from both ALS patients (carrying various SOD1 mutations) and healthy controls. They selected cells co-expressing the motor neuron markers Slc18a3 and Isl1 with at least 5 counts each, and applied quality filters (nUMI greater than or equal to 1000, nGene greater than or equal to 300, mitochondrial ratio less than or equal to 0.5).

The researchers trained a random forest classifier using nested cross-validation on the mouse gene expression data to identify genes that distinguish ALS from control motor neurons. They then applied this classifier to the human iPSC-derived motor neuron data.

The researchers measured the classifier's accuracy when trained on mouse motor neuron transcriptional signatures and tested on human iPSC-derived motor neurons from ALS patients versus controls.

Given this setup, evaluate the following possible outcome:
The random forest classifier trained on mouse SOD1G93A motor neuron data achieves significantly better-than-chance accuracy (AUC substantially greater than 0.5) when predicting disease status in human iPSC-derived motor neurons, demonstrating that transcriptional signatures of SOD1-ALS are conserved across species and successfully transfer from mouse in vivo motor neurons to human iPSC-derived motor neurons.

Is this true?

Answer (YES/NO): YES